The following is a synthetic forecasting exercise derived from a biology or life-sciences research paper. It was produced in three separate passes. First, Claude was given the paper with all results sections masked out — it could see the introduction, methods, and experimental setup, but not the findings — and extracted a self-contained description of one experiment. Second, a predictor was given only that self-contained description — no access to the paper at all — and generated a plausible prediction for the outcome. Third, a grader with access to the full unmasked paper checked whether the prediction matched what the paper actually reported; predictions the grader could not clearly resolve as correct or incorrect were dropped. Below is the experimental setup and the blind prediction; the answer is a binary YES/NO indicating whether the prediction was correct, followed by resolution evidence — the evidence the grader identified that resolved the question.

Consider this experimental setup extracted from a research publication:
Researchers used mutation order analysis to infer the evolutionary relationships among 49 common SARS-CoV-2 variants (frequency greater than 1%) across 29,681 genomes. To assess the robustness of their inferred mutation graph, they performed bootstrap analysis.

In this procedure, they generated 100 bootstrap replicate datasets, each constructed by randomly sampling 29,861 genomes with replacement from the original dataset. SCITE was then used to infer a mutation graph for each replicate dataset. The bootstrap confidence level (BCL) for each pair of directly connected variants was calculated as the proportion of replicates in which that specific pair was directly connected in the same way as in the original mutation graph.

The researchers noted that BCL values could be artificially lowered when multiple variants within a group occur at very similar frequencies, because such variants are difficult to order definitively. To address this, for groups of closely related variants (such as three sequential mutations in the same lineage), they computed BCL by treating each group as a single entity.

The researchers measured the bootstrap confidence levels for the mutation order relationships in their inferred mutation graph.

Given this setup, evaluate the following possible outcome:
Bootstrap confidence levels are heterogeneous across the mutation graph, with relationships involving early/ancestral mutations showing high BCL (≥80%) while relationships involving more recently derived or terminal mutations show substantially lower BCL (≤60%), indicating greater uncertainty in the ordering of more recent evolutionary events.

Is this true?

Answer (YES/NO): NO